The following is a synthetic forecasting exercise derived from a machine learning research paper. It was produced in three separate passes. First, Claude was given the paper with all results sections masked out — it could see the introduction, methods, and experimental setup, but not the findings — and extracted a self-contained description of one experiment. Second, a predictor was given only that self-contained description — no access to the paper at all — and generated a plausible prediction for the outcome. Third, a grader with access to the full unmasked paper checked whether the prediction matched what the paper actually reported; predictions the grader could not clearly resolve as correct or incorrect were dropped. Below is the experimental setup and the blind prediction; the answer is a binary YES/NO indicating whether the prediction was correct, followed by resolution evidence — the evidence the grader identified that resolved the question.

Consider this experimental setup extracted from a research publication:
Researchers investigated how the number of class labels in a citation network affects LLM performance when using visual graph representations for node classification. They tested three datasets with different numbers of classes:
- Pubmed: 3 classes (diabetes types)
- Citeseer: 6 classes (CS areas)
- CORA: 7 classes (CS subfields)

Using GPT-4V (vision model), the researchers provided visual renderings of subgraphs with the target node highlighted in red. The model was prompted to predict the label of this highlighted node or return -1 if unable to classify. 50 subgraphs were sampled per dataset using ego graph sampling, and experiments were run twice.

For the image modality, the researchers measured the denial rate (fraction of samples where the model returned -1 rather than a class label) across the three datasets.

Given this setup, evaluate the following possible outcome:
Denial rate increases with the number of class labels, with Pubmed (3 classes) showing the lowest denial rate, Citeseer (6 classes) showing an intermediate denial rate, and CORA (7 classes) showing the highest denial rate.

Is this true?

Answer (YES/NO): NO